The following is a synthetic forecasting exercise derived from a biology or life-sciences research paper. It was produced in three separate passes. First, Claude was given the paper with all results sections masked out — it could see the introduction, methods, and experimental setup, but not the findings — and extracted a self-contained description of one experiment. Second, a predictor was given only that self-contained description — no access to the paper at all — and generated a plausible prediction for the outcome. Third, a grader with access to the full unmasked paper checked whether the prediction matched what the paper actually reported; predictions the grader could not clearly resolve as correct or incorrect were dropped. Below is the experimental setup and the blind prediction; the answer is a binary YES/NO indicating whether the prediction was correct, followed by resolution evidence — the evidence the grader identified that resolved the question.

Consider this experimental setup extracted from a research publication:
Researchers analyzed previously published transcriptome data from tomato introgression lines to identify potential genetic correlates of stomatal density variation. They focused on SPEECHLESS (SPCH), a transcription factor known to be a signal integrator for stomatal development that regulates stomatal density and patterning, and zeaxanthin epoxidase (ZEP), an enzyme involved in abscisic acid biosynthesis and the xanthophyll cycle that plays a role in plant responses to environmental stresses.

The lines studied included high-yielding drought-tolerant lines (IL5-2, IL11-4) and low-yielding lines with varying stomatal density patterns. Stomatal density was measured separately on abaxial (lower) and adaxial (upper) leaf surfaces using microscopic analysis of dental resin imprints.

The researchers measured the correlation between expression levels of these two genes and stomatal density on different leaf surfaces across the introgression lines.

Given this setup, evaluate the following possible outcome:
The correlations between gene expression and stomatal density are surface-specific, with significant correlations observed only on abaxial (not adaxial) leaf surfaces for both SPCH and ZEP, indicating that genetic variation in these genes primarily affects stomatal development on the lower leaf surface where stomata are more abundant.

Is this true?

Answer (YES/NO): NO